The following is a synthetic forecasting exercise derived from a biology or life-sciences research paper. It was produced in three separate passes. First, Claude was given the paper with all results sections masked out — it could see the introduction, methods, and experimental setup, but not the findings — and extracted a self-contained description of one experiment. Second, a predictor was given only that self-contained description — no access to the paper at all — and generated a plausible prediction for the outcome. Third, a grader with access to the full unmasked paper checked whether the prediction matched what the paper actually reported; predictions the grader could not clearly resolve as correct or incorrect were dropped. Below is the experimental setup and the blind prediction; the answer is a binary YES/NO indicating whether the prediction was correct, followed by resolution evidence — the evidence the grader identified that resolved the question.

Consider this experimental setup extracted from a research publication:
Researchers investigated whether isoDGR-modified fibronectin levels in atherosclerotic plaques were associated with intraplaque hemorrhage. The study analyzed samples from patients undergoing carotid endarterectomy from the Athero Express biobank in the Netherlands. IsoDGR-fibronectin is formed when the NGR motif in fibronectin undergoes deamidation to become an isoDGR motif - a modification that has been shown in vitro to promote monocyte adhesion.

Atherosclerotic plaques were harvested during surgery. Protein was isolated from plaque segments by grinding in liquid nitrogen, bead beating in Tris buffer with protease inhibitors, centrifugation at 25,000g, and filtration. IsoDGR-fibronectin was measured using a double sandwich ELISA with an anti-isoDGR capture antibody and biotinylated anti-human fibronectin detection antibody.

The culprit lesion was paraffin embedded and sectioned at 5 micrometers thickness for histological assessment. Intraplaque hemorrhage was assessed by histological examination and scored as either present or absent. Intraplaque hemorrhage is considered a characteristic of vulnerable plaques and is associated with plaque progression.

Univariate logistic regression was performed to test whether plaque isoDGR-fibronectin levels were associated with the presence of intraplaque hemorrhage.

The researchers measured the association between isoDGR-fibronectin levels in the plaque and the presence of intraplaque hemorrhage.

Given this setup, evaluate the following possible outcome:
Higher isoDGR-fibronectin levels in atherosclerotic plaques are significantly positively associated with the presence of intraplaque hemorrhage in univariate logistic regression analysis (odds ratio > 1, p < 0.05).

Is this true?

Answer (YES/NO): YES